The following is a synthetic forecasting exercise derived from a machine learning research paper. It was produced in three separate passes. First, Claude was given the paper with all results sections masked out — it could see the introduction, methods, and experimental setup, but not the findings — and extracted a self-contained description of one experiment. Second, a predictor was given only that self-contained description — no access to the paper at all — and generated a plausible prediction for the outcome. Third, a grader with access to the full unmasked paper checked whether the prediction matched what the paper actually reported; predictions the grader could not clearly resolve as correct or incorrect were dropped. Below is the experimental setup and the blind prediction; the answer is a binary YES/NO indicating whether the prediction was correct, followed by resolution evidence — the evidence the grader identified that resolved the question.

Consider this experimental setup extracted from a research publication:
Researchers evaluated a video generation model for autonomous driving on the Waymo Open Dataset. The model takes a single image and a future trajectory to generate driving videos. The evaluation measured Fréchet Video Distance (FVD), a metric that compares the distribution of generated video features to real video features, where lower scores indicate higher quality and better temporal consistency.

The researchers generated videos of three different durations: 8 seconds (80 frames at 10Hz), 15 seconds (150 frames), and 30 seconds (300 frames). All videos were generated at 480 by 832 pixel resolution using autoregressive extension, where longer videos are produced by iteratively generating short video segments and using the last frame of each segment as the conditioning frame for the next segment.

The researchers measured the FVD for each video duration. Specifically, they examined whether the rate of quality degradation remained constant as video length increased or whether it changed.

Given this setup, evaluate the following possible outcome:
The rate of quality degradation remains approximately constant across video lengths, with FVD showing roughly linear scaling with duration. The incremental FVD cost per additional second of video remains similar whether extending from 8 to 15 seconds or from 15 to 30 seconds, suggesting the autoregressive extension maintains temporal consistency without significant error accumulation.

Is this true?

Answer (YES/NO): NO